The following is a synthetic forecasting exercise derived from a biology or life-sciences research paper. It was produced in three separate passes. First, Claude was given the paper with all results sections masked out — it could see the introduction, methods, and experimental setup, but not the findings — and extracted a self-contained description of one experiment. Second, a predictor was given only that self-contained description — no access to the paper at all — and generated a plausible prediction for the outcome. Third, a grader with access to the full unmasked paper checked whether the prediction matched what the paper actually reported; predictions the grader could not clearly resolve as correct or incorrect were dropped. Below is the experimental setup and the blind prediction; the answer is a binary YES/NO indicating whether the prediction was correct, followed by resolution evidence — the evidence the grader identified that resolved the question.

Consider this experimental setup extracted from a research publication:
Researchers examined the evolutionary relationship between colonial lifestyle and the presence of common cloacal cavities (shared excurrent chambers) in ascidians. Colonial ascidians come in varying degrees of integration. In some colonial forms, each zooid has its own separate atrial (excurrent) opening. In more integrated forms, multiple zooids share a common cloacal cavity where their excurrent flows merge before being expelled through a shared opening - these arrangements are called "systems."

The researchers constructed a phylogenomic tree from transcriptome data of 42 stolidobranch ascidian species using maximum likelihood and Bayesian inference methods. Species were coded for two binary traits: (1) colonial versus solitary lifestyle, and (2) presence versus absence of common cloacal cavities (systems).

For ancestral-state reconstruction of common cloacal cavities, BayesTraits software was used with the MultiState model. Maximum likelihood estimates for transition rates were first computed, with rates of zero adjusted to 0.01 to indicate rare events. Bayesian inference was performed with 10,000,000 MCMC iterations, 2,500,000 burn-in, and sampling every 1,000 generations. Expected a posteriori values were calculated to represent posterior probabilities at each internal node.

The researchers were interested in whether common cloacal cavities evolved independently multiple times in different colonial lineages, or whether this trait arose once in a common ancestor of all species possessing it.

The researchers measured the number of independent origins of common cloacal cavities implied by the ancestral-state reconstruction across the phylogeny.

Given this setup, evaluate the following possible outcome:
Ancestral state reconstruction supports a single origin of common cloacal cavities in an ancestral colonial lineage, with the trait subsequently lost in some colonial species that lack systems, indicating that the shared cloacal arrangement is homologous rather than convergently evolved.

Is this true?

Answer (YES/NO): NO